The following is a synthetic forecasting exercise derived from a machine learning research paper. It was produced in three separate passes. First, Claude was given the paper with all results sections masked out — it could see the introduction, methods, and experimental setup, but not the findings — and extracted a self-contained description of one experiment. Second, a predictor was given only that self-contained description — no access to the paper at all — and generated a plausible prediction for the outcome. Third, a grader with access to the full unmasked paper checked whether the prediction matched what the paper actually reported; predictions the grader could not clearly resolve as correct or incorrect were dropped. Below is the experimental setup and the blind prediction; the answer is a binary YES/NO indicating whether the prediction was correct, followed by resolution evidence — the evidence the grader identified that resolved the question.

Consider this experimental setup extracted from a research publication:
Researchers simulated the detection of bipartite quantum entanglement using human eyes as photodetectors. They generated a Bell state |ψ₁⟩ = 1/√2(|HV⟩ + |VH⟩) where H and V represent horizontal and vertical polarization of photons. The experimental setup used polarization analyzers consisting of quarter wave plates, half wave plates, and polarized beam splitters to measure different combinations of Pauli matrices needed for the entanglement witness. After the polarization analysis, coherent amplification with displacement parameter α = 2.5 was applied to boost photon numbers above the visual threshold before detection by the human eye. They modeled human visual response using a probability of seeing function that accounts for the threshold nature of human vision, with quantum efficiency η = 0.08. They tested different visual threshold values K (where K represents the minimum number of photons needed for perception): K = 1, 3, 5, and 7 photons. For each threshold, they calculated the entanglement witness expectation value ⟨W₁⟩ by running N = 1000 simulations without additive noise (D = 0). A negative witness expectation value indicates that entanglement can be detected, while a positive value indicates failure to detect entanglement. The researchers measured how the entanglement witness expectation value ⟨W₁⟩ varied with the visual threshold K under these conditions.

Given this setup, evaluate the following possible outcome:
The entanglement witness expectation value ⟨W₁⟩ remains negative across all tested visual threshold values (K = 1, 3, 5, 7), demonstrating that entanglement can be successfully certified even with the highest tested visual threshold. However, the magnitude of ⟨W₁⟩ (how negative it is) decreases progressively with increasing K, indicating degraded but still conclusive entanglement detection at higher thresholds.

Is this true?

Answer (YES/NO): NO